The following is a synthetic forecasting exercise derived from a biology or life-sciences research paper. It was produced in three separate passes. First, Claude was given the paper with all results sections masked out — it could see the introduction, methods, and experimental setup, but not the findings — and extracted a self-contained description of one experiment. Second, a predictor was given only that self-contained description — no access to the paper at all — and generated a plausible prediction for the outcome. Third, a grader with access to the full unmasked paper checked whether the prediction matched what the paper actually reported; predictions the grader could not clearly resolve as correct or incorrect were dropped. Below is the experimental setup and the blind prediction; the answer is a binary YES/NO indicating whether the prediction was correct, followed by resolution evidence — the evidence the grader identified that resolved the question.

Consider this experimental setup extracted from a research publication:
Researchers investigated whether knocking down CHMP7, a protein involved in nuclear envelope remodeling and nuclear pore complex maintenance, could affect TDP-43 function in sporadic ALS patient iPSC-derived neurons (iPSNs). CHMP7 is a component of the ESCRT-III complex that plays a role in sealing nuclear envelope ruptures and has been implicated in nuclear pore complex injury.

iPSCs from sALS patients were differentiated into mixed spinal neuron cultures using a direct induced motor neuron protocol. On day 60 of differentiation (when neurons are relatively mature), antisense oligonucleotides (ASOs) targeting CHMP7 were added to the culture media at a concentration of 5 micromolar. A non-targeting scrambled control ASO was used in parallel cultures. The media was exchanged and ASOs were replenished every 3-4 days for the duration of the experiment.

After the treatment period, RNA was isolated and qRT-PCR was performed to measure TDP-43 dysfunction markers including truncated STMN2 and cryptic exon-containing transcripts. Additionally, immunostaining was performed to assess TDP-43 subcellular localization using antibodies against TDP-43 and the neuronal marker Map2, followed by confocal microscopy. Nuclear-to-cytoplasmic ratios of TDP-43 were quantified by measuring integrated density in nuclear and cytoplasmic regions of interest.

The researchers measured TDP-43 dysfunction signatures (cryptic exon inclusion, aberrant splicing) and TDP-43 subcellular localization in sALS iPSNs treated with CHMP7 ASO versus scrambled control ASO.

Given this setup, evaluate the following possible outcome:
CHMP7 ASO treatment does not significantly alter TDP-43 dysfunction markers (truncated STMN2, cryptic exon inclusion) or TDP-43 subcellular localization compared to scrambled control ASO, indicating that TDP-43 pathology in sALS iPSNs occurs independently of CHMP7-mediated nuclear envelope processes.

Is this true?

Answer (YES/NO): NO